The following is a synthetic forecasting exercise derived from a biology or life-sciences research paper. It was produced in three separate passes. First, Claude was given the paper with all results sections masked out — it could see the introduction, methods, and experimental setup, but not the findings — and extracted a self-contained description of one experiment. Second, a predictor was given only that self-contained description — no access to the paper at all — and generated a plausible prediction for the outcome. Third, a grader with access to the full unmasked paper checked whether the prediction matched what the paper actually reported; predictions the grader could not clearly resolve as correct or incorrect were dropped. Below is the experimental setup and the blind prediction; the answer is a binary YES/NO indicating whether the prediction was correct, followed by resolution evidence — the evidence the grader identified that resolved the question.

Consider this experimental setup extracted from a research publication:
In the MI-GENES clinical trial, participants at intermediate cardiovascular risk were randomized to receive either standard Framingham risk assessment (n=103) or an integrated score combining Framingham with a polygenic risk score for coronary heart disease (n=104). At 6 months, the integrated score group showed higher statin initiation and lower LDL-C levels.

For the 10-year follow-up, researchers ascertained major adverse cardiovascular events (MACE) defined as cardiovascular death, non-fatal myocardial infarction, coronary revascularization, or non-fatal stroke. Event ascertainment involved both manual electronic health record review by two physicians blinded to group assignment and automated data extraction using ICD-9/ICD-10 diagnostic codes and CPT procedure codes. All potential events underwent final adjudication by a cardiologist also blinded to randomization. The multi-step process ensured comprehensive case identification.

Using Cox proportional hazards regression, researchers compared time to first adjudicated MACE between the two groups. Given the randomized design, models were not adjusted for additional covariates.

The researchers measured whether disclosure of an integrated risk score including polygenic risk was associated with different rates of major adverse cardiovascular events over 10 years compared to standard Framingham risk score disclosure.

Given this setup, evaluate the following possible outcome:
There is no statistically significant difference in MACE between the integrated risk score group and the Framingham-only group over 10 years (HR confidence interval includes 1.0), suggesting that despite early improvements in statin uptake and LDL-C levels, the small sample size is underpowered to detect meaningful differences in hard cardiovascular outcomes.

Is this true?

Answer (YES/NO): NO